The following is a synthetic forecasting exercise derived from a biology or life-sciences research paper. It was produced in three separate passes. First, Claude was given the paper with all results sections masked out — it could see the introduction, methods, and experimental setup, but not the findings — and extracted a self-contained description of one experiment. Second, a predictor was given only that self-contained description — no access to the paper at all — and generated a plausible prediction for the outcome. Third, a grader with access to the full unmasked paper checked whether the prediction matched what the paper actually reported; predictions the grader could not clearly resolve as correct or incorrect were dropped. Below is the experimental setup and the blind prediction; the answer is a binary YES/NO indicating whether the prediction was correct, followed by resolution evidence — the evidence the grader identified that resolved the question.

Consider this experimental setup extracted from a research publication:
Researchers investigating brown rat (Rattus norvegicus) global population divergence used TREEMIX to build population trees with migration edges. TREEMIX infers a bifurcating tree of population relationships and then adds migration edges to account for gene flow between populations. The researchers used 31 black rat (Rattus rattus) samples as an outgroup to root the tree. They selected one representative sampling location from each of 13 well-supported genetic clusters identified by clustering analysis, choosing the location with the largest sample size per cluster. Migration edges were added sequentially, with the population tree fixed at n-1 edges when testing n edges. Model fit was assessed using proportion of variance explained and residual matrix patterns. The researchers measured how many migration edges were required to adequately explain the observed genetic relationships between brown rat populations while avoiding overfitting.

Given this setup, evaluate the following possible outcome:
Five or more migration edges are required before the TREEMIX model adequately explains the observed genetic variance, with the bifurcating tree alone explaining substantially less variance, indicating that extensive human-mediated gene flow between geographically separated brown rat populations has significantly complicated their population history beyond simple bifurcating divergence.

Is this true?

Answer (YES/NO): NO